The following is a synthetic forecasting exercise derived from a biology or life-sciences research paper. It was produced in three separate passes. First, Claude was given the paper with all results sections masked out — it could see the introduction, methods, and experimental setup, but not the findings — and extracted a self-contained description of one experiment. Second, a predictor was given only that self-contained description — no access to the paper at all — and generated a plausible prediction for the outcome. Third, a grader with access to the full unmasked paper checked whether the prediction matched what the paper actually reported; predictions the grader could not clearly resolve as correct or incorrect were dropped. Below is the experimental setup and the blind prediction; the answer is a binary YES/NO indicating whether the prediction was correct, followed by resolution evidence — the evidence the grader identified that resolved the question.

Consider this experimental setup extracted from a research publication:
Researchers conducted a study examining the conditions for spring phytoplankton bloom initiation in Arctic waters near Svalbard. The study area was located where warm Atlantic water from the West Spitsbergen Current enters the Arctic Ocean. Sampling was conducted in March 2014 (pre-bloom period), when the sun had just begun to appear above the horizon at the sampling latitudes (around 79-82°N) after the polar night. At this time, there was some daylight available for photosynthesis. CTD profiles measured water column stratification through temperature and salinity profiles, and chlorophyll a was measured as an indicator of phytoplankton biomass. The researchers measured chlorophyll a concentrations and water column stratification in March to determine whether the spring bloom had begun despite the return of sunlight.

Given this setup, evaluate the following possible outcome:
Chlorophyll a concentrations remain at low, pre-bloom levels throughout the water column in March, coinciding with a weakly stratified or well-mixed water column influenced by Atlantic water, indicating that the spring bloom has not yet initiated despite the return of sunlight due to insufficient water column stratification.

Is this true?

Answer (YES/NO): YES